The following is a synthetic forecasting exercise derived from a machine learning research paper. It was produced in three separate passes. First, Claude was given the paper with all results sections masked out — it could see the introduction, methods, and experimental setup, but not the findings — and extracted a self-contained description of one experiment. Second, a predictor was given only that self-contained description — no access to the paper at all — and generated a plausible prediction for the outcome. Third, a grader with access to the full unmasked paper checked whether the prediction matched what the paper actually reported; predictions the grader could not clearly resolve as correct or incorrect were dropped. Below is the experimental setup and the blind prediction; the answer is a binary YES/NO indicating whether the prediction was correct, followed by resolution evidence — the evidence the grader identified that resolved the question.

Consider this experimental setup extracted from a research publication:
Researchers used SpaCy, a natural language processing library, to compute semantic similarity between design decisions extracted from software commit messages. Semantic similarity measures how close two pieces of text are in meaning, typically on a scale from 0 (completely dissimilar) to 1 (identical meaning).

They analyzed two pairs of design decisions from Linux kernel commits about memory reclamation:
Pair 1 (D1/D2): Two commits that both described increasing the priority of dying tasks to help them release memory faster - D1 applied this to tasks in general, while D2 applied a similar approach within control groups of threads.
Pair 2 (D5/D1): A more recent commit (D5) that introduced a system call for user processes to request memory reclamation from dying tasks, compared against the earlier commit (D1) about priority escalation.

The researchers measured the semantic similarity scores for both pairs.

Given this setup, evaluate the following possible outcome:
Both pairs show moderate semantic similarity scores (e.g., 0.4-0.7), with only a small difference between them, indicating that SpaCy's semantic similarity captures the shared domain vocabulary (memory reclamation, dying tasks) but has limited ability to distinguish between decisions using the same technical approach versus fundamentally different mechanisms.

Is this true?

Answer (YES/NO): NO